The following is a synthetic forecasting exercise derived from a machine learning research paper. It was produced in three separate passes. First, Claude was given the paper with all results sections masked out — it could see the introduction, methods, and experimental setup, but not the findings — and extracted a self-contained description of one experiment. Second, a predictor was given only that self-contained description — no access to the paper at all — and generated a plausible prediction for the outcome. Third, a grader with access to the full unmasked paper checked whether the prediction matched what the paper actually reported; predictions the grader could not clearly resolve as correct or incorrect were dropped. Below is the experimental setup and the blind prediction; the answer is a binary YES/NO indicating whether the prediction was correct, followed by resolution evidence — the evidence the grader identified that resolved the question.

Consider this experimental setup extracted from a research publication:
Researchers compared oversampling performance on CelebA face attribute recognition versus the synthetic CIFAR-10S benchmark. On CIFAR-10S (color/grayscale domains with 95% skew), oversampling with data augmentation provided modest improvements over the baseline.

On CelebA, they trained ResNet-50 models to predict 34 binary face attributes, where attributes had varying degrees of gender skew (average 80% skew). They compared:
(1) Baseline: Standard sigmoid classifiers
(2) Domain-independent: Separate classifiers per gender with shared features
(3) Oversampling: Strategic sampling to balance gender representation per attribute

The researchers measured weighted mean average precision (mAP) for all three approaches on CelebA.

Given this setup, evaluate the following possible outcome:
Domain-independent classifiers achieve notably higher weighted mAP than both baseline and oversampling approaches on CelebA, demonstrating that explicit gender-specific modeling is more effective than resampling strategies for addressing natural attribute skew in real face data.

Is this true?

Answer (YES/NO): NO